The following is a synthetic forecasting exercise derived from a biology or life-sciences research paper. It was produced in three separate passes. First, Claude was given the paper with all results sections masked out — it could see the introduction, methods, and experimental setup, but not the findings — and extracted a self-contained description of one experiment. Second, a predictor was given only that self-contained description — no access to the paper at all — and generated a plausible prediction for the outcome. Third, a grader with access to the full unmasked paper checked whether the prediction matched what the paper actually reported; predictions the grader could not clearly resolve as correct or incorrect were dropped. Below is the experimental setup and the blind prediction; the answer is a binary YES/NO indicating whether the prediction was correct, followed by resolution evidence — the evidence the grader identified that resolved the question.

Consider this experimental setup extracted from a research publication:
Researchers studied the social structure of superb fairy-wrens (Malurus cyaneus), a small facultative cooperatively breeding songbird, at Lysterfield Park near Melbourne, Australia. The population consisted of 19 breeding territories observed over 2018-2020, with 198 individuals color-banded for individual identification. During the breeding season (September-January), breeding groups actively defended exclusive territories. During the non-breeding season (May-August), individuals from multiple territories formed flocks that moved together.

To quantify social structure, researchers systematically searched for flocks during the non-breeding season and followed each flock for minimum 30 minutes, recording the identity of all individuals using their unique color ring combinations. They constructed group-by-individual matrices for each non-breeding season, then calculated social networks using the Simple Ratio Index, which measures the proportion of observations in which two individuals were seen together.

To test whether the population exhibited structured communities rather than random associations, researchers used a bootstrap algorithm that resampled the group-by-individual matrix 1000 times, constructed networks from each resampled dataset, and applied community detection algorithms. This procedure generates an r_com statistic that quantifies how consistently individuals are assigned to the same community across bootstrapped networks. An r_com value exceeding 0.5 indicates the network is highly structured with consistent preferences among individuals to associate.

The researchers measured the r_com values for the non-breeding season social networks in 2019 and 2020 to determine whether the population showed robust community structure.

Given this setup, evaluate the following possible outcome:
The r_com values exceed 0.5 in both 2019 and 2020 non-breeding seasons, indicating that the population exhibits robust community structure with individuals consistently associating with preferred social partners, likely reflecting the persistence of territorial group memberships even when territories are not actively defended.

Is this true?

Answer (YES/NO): YES